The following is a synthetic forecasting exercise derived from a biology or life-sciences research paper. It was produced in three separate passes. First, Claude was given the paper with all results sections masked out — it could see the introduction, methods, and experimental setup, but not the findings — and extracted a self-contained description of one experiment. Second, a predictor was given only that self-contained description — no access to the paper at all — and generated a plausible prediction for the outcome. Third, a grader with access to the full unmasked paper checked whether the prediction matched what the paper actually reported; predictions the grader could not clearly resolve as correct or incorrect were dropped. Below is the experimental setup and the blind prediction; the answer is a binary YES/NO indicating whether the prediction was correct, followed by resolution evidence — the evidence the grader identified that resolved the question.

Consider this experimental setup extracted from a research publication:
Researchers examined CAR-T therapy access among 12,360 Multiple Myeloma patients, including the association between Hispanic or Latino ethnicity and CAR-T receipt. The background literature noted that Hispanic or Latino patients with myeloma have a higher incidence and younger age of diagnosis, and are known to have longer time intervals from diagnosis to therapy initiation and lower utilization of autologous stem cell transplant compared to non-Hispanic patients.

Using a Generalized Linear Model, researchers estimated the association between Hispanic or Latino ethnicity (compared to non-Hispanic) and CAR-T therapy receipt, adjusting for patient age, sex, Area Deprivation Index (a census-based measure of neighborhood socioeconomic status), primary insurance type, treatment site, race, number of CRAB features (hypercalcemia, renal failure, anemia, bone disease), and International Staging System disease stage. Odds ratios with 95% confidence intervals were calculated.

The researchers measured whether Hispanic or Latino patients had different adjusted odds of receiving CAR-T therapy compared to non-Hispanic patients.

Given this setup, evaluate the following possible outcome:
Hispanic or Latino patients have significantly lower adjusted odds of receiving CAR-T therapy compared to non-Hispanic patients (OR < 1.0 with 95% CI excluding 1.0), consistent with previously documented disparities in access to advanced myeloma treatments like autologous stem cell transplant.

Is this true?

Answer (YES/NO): NO